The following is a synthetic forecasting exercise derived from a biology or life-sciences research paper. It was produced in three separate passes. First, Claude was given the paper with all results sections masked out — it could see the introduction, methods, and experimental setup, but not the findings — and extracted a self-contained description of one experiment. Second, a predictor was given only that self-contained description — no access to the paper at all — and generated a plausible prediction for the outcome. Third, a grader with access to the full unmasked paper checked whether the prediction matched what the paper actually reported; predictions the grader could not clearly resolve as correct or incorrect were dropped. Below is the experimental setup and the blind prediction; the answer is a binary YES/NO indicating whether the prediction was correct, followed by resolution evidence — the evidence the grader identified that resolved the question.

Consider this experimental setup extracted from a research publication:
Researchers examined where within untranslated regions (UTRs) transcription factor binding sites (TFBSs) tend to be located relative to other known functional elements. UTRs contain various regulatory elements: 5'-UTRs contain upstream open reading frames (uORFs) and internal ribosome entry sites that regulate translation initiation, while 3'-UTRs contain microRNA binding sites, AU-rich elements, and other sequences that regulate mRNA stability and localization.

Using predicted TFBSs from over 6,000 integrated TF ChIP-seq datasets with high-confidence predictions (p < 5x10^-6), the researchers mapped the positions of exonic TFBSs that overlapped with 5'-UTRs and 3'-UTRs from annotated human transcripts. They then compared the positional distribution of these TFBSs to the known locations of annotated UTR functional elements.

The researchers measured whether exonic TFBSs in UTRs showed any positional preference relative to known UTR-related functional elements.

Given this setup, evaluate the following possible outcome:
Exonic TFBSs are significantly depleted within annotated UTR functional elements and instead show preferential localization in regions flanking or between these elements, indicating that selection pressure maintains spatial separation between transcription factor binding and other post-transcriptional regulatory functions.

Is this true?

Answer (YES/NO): YES